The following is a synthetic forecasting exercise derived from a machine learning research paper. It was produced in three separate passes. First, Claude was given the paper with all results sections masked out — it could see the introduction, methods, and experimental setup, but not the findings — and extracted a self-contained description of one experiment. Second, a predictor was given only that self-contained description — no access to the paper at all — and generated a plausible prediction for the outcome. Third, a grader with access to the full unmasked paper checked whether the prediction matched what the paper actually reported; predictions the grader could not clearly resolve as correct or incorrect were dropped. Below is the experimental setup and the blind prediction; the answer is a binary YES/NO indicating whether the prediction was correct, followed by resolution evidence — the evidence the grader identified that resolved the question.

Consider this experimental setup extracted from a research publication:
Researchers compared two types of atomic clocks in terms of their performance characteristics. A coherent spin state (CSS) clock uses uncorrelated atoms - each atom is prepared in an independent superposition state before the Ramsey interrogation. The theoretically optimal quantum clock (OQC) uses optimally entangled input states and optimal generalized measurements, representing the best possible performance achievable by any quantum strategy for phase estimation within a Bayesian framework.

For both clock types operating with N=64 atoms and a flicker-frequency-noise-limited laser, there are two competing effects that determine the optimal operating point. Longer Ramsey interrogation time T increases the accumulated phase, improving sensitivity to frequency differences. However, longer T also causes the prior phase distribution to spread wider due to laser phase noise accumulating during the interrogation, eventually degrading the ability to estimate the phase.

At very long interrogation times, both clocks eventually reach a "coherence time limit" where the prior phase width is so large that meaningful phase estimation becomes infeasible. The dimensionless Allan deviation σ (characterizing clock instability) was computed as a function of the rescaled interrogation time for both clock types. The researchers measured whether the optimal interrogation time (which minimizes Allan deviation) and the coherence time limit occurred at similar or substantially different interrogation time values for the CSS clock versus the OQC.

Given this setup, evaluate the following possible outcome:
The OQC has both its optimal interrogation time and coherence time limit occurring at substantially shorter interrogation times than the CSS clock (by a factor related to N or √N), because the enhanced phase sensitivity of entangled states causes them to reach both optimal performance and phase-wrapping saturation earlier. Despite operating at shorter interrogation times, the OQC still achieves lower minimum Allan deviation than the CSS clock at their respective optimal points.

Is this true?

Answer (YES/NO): NO